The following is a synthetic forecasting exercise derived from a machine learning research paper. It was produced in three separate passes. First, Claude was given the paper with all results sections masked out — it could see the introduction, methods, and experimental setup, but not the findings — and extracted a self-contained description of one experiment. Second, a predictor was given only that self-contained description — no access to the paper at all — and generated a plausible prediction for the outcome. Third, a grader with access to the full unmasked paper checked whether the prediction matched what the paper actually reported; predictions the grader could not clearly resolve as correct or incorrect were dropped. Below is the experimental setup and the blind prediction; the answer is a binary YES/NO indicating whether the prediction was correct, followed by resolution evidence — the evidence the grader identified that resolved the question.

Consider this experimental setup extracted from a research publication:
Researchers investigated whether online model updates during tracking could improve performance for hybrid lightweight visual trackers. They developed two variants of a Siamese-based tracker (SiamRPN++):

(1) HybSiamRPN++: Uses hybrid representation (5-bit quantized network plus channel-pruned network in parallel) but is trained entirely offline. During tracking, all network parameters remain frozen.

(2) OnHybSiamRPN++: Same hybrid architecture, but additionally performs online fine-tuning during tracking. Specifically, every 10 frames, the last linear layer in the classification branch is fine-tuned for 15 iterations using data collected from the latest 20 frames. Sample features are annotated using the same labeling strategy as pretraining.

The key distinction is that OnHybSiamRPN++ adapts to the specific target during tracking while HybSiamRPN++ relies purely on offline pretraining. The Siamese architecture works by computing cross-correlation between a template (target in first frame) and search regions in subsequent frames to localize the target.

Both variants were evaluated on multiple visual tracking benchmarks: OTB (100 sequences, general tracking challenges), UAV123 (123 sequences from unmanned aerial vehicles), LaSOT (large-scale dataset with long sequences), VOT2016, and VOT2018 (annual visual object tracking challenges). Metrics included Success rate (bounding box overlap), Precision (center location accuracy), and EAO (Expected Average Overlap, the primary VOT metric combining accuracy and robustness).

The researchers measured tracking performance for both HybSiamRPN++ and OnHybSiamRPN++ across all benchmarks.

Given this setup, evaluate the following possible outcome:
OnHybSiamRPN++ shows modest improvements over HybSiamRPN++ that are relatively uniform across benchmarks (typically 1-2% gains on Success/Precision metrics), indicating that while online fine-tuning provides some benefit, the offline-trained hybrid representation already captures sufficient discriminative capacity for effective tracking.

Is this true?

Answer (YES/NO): NO